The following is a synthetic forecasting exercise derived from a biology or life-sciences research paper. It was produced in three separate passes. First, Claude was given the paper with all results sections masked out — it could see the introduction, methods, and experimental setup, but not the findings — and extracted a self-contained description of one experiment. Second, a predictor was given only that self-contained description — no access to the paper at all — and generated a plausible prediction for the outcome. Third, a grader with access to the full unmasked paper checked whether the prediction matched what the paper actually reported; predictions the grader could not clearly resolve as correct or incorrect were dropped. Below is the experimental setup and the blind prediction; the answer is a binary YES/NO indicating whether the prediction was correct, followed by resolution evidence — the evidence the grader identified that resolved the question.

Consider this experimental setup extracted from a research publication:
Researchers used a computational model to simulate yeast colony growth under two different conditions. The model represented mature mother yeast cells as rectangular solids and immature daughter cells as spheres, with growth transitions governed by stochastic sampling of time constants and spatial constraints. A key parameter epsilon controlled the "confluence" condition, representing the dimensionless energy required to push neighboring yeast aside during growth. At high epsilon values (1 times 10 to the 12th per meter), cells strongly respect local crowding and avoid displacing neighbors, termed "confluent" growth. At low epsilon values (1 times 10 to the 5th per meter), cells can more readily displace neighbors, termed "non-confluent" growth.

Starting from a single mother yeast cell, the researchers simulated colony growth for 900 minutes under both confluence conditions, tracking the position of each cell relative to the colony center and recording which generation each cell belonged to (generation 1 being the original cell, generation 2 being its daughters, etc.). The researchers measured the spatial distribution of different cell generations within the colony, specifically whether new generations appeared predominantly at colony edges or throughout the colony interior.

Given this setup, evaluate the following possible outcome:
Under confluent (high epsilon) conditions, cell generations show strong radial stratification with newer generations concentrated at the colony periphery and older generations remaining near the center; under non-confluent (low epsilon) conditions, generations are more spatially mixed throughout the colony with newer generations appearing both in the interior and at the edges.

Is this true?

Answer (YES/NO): YES